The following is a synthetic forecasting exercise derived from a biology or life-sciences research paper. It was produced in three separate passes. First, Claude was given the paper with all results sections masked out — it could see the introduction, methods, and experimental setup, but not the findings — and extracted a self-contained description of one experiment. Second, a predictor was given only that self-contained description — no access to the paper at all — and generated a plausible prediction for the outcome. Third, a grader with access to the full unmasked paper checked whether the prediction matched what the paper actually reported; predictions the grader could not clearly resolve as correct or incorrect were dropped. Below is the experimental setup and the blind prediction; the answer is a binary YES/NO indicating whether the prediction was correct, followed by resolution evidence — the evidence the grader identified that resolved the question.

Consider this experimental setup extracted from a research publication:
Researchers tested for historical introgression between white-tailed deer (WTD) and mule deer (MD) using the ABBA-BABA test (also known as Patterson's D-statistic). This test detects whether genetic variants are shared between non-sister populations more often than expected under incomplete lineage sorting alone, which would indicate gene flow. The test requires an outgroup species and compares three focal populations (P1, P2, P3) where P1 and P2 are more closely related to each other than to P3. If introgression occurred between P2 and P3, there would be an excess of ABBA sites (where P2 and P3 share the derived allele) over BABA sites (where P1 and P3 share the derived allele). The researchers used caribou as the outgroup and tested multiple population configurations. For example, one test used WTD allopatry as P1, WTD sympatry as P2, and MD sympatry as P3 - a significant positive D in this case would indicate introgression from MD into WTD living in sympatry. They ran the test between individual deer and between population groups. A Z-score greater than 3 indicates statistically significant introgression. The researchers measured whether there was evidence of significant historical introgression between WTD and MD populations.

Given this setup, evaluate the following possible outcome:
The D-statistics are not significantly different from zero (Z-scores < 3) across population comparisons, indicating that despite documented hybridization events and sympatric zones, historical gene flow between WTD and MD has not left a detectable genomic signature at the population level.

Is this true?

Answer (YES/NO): NO